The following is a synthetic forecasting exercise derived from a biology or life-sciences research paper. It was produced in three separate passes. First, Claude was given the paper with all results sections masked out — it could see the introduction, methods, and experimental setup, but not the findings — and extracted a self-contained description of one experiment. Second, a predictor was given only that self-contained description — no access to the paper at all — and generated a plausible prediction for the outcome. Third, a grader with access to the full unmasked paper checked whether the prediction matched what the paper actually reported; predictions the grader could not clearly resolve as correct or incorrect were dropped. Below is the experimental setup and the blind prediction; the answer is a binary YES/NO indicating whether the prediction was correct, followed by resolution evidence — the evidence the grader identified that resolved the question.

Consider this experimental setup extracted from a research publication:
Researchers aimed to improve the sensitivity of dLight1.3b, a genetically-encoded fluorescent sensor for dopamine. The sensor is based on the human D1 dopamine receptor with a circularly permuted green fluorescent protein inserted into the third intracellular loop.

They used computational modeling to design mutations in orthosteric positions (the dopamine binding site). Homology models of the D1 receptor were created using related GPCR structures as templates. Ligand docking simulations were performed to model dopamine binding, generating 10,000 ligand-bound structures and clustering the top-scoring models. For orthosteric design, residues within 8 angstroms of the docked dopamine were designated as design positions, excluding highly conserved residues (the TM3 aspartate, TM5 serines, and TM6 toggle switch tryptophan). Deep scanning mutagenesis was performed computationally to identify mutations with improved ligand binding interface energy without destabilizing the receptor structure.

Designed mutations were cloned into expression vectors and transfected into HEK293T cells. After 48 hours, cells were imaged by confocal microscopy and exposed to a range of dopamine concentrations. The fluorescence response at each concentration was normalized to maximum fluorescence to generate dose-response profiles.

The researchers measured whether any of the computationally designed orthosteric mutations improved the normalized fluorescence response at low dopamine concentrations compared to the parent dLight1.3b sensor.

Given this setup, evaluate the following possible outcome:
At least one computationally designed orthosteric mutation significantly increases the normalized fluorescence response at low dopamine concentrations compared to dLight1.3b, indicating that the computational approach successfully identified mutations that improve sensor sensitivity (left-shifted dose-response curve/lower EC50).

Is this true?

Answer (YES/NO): NO